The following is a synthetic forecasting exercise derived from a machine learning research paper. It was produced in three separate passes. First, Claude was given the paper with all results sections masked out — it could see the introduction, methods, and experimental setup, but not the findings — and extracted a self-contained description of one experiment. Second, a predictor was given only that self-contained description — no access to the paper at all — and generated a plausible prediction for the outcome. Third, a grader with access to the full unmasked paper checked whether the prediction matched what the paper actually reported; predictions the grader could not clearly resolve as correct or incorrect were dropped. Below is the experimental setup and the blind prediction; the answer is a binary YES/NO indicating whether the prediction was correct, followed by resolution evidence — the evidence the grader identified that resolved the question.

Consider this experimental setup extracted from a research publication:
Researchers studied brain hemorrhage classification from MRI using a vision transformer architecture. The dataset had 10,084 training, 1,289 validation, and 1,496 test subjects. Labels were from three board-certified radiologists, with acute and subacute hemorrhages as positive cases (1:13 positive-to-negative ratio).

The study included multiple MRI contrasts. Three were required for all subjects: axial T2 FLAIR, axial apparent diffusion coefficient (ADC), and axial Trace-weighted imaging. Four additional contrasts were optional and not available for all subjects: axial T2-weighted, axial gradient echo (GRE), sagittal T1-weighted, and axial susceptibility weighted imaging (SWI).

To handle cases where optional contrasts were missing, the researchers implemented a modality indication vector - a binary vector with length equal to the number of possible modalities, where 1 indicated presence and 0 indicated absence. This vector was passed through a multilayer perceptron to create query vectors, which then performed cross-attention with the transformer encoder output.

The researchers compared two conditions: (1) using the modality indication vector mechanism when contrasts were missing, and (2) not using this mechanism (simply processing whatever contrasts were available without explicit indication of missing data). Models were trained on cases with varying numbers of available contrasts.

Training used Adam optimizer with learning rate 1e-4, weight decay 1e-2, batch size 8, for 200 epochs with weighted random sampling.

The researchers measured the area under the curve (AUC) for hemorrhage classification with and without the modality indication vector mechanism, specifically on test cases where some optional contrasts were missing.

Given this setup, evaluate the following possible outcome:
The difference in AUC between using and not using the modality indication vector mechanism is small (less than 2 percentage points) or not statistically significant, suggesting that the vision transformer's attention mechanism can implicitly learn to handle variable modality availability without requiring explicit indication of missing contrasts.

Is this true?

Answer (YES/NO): NO